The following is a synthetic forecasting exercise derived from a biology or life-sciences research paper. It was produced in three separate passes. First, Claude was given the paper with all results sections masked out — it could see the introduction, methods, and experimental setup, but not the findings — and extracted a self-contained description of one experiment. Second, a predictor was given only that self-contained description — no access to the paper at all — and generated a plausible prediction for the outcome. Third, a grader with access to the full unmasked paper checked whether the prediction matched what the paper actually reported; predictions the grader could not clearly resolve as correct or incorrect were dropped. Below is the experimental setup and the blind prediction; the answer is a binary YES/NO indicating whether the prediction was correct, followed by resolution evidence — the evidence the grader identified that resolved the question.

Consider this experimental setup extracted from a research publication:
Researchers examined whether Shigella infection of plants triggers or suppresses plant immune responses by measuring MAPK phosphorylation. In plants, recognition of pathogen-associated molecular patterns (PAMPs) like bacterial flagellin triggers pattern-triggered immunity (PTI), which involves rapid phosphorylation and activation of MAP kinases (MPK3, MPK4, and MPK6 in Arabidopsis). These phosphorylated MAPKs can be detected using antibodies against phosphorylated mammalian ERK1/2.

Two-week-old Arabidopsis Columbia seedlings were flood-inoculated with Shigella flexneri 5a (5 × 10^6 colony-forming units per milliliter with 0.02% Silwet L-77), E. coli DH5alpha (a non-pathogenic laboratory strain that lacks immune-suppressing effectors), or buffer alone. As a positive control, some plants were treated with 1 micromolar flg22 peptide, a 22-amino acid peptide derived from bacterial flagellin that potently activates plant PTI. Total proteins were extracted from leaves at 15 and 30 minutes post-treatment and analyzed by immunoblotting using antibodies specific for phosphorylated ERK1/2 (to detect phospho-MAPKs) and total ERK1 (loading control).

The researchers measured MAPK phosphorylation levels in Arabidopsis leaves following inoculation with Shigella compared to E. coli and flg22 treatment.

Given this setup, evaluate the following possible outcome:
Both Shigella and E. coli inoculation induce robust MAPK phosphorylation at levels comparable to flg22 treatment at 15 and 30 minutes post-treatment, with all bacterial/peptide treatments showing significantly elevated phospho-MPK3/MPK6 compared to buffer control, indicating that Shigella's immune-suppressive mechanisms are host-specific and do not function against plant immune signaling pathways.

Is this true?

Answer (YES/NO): NO